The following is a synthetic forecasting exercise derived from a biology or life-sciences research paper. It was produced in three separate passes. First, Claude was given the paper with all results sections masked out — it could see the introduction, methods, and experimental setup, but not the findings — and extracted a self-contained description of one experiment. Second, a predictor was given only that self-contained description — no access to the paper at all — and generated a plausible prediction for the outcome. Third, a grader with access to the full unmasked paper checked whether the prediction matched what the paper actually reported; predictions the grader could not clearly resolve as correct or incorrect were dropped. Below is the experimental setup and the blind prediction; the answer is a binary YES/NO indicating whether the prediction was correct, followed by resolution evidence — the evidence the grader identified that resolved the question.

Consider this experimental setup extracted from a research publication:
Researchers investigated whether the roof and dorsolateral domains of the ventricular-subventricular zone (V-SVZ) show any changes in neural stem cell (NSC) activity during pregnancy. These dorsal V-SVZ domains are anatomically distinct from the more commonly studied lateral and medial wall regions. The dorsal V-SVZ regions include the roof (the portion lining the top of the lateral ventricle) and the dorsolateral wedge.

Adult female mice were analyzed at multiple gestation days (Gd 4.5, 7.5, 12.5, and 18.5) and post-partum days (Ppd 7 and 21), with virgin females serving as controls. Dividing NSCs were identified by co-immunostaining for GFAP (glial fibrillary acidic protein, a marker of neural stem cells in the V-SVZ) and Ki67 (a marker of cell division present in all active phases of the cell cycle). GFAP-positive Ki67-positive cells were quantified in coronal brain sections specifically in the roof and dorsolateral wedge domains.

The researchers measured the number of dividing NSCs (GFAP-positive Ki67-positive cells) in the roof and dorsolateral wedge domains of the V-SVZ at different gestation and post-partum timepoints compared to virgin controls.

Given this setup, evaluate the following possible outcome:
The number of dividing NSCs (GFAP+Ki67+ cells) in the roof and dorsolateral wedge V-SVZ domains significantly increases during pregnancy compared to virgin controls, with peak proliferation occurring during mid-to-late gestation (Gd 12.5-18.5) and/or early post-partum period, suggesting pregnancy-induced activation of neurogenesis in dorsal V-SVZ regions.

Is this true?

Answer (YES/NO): NO